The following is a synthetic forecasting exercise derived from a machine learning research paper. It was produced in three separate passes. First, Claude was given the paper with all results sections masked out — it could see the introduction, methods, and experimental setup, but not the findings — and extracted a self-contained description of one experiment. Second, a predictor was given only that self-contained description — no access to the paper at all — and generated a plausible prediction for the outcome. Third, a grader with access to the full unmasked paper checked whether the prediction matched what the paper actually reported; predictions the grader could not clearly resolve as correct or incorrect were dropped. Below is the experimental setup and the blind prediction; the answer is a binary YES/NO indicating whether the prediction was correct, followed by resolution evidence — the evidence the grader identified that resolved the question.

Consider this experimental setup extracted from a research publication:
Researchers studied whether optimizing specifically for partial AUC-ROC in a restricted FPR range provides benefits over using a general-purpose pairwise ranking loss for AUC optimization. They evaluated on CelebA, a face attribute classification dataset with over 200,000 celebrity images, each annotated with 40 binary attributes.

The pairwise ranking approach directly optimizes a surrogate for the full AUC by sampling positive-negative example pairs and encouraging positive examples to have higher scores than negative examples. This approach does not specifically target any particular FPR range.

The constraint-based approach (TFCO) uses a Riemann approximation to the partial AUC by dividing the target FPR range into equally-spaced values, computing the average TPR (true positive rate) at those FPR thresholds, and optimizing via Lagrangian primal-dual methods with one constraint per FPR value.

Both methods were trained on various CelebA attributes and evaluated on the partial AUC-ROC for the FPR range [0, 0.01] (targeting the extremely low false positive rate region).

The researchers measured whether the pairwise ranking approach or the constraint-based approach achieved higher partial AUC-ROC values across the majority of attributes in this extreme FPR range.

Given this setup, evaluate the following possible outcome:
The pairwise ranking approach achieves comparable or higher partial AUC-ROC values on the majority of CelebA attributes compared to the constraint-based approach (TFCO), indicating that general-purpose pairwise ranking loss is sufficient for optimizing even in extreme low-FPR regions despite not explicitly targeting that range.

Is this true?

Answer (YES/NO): NO